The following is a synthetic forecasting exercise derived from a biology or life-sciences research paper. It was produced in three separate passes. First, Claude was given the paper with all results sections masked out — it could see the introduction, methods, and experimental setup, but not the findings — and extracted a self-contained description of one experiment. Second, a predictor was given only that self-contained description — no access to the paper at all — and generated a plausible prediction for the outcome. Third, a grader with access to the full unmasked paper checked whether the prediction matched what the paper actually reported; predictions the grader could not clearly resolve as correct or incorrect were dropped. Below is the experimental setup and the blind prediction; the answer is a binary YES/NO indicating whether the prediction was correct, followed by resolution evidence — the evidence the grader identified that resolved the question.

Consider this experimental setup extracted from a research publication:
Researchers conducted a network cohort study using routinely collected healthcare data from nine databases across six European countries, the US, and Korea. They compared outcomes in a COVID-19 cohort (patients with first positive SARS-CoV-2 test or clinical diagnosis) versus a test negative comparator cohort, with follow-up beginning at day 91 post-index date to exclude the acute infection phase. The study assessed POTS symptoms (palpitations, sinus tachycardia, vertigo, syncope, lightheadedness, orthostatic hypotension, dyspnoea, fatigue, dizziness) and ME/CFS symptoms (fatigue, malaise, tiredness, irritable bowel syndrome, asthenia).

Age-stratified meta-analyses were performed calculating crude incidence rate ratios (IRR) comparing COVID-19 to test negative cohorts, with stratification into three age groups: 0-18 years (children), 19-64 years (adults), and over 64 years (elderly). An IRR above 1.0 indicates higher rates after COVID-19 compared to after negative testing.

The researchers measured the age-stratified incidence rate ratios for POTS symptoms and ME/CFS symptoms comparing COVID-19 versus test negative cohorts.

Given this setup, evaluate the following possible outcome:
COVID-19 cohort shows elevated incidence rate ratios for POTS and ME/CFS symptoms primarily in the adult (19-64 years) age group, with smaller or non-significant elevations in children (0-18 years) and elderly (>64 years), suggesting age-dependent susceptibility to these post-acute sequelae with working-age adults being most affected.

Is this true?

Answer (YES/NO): NO